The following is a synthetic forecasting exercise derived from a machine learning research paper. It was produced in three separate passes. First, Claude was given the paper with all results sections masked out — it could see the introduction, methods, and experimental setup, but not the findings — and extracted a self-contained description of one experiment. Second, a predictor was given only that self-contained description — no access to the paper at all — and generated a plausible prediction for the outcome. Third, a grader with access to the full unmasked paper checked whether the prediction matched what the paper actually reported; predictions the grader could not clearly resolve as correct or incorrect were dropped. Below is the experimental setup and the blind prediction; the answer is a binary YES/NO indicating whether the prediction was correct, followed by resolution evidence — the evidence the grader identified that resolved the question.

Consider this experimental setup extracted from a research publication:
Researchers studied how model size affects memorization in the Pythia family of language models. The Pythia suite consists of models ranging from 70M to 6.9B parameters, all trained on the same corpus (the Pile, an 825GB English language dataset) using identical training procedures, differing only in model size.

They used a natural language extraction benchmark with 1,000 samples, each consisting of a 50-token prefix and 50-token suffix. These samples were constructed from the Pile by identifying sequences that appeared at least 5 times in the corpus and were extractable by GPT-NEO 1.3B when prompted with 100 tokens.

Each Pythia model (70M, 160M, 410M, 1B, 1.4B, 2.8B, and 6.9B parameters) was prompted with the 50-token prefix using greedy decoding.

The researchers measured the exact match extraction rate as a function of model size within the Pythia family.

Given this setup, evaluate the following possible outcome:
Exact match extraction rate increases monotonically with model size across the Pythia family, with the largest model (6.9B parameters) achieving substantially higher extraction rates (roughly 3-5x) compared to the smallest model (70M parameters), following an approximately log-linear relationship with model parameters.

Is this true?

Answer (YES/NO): NO